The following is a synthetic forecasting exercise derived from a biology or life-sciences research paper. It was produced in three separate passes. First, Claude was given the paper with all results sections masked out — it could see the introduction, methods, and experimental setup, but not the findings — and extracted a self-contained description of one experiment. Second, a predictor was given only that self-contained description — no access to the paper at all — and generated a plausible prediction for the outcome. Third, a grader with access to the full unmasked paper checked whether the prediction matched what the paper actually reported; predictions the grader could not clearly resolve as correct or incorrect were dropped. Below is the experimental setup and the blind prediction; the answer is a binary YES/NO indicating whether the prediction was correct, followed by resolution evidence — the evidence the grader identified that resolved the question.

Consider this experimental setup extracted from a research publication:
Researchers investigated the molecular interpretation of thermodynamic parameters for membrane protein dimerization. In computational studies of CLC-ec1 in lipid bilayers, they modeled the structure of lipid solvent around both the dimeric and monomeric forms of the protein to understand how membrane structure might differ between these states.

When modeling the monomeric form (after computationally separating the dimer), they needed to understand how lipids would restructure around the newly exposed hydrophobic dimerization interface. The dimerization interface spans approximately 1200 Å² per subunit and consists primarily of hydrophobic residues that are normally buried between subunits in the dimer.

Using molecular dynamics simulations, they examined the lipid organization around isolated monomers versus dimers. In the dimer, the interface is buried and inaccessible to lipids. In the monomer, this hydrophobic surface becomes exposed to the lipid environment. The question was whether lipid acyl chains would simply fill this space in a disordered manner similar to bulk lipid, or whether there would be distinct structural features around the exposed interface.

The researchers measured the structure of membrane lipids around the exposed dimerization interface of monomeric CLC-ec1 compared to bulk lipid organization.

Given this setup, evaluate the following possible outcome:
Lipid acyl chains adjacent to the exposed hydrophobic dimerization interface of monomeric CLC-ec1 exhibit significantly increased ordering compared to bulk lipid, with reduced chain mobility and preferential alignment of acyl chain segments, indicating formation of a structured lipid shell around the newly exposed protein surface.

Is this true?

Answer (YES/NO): NO